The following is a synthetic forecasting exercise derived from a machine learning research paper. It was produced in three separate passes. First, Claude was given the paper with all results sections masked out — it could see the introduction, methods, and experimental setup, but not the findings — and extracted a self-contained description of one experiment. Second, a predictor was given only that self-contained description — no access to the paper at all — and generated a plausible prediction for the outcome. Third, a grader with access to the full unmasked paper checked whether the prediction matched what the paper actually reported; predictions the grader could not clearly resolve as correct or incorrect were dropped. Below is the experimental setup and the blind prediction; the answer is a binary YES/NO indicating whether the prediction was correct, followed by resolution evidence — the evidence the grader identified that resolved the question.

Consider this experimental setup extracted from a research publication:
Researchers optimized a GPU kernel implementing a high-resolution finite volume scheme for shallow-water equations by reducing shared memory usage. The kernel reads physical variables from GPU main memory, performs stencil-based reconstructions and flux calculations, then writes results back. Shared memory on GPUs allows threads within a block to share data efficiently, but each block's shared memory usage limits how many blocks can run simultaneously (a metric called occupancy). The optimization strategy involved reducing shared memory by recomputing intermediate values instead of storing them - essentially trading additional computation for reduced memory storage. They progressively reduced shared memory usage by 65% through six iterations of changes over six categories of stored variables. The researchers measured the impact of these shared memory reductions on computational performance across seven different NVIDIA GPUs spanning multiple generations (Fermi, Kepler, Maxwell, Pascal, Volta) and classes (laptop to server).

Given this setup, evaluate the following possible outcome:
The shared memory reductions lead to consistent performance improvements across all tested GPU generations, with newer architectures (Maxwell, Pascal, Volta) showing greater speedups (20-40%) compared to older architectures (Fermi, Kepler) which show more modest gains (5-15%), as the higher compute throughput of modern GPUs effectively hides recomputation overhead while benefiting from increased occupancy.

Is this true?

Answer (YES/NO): NO